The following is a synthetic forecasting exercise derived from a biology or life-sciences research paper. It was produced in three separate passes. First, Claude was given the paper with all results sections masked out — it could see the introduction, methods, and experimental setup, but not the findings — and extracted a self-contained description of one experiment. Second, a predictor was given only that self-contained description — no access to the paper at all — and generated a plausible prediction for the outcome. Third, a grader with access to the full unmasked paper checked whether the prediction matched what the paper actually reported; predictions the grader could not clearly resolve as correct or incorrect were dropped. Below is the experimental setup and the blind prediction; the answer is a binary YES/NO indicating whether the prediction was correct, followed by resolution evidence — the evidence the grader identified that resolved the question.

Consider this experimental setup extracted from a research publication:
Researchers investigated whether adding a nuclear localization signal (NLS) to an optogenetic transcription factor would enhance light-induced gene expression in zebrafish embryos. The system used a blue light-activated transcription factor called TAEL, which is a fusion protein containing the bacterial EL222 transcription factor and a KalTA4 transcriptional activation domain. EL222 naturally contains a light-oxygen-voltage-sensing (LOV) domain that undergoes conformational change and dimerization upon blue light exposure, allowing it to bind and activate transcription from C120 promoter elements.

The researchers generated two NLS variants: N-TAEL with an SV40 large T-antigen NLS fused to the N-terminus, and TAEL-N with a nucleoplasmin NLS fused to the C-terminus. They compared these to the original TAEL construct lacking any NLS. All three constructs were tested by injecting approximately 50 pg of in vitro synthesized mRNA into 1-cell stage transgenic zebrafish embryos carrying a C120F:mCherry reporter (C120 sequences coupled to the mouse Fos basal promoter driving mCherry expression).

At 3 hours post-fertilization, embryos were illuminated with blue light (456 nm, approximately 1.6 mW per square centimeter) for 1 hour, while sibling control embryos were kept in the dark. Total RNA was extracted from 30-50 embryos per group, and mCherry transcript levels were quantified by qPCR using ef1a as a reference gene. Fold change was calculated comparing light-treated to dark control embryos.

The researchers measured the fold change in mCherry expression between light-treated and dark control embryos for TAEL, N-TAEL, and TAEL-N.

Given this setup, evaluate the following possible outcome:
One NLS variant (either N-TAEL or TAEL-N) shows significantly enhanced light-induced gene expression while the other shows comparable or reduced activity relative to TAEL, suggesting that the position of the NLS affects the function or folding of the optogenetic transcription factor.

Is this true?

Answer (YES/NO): NO